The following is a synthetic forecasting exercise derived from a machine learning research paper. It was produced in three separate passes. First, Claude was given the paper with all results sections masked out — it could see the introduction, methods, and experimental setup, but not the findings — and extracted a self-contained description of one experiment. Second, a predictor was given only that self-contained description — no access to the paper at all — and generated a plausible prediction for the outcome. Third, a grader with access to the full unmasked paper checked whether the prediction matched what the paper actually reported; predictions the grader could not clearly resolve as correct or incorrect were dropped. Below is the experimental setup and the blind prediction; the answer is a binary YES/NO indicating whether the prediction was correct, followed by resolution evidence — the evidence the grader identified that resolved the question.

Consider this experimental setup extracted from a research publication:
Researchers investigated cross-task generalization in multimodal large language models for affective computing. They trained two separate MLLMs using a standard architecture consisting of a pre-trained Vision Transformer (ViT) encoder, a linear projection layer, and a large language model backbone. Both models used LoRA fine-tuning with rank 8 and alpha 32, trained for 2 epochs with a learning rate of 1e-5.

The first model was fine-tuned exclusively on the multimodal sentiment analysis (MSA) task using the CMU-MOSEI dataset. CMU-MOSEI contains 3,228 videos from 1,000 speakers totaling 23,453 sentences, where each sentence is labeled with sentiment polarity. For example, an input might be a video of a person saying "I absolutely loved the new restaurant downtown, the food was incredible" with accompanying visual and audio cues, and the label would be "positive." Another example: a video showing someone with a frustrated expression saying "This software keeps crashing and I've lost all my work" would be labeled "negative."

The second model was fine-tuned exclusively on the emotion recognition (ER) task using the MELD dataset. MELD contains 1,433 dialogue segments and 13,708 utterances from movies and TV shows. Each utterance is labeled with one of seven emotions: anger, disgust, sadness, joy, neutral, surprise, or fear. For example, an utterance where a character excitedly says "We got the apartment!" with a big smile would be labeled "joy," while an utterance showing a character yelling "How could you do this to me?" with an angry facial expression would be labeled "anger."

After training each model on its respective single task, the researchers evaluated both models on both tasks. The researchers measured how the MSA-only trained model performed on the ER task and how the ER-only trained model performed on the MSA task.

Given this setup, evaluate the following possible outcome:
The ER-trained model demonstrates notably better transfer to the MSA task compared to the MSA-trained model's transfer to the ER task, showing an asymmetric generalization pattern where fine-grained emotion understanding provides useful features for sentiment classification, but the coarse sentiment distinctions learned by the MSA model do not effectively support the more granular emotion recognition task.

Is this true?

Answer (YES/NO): NO